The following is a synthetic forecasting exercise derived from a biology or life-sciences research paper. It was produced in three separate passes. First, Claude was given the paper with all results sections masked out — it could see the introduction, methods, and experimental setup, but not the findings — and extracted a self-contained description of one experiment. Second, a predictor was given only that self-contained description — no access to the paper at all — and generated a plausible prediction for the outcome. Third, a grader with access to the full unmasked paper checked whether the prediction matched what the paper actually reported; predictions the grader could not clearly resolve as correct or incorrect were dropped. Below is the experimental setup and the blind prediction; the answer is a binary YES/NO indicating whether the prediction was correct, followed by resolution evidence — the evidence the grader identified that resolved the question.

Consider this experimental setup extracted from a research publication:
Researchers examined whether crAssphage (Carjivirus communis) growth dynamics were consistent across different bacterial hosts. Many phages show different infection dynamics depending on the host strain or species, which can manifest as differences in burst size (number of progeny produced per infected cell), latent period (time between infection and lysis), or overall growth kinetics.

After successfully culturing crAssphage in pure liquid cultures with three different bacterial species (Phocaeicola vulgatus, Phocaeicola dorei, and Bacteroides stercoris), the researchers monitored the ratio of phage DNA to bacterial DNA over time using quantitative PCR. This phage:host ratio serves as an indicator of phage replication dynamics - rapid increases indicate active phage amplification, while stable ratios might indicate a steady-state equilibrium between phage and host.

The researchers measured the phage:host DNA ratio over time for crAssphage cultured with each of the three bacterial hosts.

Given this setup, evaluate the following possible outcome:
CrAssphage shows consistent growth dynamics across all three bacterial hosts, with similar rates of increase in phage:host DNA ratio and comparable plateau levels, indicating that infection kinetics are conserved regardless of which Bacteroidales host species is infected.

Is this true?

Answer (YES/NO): NO